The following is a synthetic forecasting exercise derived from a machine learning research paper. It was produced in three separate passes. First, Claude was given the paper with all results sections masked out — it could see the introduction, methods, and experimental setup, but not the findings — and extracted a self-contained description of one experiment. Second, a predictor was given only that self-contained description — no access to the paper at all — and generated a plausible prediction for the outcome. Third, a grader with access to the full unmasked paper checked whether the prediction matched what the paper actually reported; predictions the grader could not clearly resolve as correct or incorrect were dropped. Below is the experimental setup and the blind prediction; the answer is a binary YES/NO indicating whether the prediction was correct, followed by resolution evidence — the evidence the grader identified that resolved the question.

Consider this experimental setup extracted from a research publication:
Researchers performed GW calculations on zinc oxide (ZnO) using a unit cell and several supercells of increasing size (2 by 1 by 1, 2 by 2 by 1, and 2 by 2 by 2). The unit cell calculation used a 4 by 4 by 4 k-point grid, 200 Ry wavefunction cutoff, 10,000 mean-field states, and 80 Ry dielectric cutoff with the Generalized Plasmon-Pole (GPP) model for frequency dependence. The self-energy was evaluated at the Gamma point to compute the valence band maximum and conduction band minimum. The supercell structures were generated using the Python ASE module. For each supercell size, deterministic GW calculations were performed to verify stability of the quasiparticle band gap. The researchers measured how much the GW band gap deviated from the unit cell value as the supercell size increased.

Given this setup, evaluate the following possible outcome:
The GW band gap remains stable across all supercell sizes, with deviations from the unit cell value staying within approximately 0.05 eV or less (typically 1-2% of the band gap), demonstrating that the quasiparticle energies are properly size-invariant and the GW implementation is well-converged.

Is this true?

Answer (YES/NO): NO